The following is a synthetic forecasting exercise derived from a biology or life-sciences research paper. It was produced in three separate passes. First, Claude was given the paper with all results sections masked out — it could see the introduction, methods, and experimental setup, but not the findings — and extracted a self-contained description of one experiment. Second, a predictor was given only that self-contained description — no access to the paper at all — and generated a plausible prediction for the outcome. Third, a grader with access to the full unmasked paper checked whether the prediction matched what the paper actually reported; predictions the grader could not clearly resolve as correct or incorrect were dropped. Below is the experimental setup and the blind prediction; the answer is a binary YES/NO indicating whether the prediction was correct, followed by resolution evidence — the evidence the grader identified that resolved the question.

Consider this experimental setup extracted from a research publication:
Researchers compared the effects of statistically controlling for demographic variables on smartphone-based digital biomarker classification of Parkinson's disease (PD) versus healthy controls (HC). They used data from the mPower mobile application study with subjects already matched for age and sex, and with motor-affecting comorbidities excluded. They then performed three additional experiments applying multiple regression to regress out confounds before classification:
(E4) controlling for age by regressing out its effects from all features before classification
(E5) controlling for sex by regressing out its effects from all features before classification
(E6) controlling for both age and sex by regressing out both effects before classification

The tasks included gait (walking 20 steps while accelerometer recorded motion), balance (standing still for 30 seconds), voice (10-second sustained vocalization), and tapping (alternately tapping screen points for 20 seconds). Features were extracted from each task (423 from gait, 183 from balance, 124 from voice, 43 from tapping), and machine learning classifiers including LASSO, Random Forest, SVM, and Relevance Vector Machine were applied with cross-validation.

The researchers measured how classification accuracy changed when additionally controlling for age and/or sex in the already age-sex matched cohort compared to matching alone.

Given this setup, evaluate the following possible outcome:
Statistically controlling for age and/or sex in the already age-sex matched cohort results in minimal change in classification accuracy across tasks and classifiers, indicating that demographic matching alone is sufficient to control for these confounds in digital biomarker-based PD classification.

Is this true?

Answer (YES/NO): YES